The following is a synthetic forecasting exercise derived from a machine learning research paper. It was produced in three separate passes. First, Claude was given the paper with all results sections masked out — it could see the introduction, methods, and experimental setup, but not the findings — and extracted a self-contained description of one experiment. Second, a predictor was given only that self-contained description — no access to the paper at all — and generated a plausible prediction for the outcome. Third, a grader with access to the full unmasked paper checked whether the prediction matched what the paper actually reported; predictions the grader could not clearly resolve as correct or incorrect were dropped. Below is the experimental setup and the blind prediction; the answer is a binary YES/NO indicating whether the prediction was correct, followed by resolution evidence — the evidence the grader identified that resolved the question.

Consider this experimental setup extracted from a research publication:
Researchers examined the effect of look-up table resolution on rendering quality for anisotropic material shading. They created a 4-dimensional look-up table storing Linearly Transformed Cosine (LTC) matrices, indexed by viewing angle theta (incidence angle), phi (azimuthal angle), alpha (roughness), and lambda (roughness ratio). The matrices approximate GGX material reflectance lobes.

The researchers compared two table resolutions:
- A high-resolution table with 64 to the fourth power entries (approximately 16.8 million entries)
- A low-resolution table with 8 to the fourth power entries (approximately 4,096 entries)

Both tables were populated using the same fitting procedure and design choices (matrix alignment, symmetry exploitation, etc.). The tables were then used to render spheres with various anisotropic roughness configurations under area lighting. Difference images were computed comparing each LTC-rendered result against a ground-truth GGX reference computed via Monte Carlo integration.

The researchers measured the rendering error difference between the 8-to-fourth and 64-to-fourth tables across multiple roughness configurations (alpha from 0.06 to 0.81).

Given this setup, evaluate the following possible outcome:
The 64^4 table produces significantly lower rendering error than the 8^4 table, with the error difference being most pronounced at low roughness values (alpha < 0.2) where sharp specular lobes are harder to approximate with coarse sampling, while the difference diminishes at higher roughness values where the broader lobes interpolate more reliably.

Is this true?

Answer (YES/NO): NO